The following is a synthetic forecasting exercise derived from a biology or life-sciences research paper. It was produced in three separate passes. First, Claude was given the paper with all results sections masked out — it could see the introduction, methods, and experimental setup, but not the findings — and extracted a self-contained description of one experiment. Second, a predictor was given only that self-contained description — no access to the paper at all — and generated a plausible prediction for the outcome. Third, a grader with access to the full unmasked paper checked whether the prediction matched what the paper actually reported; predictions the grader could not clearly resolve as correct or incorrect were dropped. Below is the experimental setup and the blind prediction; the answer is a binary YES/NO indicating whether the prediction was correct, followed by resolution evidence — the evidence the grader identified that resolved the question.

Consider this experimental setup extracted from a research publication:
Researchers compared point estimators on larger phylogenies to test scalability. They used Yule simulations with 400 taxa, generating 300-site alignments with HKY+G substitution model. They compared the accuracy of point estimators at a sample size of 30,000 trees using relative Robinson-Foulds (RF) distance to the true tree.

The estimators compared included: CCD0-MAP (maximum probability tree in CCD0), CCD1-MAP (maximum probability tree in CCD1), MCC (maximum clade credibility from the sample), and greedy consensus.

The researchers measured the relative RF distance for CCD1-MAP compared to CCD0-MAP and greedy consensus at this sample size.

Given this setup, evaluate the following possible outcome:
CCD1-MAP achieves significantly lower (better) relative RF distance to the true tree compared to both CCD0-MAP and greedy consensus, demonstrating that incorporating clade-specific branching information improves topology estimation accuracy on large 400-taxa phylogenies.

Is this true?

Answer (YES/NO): NO